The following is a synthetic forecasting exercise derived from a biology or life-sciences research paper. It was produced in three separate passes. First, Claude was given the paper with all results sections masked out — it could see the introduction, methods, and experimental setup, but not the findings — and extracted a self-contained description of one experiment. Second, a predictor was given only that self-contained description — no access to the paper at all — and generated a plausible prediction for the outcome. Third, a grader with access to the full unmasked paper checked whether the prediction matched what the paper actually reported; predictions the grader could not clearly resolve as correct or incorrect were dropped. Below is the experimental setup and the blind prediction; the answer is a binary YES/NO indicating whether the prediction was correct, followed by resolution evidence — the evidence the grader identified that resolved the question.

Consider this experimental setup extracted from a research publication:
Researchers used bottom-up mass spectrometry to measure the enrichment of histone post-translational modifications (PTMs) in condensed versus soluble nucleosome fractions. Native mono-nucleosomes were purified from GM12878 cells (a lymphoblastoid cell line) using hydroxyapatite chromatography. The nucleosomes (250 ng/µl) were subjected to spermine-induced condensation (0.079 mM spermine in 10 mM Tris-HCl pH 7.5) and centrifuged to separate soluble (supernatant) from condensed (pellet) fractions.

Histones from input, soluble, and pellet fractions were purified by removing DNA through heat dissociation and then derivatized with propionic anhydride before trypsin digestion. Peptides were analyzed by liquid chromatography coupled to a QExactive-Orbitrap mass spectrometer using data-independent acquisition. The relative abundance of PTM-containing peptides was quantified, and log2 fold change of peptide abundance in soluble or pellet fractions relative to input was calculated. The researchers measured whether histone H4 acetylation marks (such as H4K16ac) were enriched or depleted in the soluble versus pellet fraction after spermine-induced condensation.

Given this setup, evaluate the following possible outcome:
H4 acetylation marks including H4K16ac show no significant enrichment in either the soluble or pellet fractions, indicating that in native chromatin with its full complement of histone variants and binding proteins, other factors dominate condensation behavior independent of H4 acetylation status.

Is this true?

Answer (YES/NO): NO